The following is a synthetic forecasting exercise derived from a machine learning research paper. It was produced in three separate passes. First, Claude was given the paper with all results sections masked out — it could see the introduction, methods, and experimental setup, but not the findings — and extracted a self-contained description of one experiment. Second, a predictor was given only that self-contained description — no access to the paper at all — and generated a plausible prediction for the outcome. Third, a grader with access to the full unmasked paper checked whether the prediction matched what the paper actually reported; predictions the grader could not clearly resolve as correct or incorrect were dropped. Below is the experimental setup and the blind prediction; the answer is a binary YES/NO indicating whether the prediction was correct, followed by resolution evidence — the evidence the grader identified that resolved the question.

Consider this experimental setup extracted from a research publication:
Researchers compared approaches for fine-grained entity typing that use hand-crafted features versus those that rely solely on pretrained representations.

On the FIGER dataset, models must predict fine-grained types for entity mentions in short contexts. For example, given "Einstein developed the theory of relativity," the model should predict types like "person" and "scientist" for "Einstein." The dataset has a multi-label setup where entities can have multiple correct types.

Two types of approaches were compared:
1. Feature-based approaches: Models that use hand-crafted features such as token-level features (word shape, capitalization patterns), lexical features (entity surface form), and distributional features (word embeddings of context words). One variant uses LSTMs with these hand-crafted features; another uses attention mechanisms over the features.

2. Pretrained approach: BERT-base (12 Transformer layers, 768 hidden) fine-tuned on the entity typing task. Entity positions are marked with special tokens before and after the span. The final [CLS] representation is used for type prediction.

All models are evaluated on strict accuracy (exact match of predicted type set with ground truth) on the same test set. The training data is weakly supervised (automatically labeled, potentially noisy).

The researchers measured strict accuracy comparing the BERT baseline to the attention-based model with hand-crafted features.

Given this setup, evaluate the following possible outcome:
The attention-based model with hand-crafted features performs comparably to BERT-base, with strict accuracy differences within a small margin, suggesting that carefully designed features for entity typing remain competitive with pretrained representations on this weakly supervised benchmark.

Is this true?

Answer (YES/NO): NO